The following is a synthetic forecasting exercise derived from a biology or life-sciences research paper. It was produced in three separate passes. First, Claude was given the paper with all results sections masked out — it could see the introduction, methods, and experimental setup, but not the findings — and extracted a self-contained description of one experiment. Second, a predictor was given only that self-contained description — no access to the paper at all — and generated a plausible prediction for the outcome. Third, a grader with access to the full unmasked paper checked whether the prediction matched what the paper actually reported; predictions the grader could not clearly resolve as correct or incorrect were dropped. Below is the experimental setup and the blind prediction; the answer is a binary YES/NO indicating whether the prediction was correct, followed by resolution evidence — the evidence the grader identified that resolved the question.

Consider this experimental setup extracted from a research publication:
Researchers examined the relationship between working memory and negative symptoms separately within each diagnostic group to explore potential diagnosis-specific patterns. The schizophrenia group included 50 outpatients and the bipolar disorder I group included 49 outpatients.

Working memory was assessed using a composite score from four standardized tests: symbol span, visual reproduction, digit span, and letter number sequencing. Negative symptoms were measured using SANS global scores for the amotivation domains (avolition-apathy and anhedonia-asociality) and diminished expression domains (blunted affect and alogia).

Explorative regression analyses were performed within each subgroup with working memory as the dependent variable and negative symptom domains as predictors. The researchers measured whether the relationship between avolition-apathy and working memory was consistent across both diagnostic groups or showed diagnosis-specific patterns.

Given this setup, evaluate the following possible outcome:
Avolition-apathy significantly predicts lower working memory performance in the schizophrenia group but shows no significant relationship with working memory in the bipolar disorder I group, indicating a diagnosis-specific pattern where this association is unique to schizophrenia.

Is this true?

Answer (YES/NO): NO